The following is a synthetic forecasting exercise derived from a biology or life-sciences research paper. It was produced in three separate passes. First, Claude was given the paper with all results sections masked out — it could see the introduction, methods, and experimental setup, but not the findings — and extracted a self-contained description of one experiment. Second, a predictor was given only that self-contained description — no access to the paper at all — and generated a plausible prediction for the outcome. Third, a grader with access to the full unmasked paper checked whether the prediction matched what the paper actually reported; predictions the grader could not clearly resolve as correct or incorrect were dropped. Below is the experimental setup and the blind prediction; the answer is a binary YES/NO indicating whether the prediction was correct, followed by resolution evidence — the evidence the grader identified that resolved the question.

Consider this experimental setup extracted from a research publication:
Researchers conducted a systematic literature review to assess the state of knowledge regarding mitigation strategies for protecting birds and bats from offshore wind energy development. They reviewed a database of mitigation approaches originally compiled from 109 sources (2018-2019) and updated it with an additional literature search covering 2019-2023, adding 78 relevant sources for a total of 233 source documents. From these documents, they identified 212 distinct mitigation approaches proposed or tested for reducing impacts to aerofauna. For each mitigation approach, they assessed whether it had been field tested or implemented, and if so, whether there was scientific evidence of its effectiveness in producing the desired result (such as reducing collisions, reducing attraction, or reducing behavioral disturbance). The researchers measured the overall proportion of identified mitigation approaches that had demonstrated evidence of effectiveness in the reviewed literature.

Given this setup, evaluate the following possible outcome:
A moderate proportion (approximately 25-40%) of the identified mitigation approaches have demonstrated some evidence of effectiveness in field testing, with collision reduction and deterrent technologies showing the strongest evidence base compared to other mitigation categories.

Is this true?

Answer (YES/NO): NO